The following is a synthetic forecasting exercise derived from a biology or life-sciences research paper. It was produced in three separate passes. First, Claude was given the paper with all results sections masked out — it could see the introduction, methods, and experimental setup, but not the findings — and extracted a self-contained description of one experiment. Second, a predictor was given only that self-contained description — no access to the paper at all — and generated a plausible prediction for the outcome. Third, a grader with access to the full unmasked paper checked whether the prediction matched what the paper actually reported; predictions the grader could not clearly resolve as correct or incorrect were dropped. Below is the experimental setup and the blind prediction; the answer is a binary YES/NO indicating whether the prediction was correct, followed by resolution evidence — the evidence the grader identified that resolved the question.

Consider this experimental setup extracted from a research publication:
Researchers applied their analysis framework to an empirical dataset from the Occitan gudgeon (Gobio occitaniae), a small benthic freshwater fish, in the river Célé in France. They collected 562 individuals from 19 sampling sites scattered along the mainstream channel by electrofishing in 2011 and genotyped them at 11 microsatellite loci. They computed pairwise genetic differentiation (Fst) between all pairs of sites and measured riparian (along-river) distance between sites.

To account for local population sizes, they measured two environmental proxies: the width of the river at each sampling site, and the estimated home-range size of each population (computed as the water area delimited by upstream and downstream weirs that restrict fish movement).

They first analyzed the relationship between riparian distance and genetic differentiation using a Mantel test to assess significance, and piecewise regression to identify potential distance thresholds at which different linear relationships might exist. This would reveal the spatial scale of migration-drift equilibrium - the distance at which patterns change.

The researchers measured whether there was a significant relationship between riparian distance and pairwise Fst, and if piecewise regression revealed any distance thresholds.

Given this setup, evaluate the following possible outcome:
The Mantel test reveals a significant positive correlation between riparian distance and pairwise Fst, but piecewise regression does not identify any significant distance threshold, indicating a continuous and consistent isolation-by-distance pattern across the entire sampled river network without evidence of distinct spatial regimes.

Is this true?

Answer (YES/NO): NO